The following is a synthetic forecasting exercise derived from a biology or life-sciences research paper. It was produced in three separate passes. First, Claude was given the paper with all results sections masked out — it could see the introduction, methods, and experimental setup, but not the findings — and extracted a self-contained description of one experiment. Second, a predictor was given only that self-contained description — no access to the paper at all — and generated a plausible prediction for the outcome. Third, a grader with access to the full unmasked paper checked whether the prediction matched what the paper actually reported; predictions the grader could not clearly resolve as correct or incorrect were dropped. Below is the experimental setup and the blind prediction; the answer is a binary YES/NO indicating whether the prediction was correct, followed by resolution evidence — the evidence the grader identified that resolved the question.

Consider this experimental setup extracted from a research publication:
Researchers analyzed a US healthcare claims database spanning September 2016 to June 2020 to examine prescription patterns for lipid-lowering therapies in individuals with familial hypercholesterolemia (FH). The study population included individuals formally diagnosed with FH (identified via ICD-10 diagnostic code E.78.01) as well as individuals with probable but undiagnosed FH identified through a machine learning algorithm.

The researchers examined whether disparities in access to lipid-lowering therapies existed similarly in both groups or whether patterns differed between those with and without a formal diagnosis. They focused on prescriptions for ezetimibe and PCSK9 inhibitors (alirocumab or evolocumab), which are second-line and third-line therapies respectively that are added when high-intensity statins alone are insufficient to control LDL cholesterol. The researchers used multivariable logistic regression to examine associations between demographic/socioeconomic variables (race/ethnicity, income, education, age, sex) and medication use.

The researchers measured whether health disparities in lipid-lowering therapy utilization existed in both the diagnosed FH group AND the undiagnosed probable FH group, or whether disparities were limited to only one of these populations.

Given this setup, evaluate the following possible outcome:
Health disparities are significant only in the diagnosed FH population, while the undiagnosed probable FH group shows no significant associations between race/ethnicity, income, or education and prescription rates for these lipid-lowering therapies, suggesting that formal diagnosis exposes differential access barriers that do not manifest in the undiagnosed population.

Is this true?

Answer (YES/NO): NO